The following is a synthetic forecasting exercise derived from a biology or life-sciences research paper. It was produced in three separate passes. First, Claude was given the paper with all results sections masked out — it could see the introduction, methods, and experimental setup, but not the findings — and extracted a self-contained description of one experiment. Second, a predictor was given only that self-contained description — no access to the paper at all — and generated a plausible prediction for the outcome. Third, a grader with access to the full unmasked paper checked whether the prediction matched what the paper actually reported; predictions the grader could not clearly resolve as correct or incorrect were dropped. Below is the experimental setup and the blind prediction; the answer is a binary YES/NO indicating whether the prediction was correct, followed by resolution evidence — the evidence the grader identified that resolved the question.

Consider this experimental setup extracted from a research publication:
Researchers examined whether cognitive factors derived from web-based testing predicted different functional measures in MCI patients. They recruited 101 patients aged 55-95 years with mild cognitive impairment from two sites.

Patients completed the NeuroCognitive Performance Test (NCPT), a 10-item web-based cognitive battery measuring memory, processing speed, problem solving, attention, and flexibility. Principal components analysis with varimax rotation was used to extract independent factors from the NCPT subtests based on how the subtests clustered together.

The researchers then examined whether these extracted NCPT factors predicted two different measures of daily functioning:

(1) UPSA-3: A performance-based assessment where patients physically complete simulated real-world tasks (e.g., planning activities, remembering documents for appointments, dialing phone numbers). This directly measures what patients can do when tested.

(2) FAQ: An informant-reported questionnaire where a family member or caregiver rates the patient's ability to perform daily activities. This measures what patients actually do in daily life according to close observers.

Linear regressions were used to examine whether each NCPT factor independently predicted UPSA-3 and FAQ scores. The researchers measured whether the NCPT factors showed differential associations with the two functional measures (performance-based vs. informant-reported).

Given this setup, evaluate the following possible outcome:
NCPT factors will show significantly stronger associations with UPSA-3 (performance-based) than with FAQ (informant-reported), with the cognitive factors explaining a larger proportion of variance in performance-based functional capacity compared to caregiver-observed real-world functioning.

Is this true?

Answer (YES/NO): NO